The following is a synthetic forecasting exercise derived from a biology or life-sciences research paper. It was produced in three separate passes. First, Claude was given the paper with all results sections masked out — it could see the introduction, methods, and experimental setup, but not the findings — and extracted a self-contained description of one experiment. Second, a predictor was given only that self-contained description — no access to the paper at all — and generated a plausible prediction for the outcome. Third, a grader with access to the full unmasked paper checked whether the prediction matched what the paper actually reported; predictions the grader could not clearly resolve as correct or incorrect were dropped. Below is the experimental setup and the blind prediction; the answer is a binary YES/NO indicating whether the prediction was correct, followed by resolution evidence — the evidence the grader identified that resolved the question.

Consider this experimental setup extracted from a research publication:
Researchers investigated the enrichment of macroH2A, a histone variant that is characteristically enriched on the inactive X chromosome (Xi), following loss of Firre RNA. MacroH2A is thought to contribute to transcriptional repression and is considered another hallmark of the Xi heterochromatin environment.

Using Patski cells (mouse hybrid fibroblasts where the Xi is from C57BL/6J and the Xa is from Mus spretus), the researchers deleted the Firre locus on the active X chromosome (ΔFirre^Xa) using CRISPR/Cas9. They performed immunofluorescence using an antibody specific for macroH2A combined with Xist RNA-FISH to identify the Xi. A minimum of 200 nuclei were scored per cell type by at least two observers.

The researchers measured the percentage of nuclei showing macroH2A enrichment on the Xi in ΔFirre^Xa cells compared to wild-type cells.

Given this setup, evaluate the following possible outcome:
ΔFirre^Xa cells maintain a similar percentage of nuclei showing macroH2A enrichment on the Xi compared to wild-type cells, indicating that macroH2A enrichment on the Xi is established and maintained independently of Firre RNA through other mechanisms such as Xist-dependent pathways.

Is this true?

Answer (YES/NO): YES